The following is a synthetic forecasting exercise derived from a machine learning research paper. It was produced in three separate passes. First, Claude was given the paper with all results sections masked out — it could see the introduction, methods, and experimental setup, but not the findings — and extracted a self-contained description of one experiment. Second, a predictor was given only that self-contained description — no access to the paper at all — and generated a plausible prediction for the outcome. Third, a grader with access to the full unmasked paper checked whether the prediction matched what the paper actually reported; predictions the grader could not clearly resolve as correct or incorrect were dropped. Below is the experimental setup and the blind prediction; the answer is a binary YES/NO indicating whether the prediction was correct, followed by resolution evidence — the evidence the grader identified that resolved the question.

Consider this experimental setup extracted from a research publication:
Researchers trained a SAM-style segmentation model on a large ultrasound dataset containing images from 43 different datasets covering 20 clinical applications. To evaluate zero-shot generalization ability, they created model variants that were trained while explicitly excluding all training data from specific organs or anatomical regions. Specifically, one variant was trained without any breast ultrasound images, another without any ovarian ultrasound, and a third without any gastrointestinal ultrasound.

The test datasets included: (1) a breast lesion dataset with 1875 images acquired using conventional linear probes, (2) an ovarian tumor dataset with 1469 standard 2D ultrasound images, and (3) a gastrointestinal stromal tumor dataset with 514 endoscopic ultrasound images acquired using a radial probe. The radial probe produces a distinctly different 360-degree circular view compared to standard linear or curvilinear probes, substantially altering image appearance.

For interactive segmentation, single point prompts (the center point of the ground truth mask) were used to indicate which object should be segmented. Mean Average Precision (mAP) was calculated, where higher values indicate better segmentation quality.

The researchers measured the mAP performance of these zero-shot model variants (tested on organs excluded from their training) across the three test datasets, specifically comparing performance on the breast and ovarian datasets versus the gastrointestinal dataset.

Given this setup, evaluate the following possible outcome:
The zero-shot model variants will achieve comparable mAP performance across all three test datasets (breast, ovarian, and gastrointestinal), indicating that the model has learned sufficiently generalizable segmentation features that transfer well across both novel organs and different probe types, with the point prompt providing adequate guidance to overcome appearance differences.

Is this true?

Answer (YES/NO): NO